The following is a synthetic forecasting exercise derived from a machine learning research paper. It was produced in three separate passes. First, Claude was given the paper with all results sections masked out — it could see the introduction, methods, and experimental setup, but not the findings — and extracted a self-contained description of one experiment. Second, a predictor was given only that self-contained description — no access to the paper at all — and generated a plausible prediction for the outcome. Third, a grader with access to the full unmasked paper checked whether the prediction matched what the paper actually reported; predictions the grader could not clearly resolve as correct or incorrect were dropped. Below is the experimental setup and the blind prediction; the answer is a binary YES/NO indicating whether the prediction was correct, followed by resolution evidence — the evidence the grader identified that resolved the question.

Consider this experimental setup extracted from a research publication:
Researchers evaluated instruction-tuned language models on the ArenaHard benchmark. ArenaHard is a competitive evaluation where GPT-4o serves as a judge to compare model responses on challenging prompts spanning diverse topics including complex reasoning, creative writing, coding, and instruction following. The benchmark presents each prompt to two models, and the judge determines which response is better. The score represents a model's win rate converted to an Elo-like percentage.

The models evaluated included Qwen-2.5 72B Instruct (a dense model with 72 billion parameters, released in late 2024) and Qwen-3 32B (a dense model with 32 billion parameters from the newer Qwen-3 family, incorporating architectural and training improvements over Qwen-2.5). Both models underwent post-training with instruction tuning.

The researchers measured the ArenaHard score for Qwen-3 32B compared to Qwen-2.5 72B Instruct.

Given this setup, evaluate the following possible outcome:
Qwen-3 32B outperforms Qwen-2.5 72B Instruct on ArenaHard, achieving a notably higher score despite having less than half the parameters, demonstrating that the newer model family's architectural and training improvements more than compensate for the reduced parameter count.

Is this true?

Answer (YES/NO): YES